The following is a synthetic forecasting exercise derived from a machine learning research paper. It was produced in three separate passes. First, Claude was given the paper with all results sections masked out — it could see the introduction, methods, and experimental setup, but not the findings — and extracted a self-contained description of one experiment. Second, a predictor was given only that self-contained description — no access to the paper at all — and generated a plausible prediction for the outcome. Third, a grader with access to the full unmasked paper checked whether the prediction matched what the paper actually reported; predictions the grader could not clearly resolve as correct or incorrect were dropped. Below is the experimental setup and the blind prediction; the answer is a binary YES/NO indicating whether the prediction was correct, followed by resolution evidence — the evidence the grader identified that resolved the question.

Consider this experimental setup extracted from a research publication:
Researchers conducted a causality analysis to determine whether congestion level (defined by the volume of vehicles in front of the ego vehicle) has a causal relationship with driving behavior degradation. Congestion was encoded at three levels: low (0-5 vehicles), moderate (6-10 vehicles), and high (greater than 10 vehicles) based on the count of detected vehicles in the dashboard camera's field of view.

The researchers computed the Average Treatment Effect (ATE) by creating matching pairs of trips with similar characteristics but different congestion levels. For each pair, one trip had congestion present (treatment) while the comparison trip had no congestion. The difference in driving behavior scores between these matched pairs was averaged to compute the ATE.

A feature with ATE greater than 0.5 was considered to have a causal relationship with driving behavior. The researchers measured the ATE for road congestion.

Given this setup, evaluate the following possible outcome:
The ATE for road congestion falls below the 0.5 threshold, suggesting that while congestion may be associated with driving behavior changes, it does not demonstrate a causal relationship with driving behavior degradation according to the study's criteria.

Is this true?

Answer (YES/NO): NO